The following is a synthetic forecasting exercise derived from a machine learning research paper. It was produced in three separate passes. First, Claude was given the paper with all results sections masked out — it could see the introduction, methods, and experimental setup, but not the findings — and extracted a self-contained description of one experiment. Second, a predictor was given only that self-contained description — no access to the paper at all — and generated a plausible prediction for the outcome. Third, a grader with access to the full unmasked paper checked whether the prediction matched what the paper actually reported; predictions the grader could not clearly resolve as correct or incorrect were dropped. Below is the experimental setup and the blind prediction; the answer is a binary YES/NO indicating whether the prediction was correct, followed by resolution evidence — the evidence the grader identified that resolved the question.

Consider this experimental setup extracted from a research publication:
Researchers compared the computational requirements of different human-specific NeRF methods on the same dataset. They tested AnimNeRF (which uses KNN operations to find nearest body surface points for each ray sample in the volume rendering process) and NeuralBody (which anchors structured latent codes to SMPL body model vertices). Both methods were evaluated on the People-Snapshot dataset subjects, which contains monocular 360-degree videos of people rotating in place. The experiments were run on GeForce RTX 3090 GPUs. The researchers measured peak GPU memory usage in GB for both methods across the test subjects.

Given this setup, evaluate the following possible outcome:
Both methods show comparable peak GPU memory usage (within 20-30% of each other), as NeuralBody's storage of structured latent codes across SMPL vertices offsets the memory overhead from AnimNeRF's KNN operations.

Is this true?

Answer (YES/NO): NO